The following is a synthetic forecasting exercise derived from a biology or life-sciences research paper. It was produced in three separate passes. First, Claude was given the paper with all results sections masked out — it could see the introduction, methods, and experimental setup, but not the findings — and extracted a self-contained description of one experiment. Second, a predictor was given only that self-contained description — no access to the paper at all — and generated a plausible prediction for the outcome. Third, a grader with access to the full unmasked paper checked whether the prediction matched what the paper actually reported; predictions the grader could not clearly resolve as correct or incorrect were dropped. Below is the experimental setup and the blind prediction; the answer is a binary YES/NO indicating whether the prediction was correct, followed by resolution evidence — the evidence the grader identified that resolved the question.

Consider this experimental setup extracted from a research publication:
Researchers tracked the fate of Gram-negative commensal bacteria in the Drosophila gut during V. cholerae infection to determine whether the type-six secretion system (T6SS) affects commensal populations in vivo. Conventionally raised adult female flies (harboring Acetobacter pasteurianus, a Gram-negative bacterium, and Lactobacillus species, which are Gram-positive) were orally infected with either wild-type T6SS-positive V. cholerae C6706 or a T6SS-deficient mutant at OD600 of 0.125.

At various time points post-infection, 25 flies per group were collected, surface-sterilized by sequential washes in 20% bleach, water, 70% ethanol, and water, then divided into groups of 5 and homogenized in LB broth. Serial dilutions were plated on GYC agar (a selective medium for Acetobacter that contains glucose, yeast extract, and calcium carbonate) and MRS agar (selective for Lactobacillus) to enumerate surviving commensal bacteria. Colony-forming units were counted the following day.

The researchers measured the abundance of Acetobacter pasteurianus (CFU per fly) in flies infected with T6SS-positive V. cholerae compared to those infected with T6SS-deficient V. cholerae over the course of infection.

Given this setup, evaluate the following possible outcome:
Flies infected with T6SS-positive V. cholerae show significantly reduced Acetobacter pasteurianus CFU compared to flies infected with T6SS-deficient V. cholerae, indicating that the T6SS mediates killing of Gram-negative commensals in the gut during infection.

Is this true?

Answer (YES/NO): NO